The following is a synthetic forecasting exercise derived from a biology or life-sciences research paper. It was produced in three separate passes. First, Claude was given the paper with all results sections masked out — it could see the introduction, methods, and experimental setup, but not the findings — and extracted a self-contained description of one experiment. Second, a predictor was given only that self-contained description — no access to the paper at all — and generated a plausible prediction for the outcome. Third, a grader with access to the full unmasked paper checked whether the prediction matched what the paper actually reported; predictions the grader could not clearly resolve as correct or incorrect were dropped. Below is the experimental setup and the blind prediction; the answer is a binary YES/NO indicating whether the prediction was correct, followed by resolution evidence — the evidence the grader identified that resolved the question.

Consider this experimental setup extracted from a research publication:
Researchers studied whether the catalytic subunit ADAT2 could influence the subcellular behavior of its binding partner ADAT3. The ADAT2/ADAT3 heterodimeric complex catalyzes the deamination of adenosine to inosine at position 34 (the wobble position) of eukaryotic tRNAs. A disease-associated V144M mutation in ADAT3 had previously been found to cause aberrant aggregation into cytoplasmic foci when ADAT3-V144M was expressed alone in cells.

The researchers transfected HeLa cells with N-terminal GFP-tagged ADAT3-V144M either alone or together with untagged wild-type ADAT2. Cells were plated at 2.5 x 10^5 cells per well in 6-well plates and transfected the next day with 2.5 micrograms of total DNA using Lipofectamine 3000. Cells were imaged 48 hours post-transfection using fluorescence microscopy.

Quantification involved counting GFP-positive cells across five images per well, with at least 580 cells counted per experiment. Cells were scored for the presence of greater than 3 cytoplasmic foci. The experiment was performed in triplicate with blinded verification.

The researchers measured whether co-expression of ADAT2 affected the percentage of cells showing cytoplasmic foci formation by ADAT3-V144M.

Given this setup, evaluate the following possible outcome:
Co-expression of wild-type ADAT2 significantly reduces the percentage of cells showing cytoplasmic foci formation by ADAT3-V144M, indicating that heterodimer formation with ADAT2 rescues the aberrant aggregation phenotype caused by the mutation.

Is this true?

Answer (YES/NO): YES